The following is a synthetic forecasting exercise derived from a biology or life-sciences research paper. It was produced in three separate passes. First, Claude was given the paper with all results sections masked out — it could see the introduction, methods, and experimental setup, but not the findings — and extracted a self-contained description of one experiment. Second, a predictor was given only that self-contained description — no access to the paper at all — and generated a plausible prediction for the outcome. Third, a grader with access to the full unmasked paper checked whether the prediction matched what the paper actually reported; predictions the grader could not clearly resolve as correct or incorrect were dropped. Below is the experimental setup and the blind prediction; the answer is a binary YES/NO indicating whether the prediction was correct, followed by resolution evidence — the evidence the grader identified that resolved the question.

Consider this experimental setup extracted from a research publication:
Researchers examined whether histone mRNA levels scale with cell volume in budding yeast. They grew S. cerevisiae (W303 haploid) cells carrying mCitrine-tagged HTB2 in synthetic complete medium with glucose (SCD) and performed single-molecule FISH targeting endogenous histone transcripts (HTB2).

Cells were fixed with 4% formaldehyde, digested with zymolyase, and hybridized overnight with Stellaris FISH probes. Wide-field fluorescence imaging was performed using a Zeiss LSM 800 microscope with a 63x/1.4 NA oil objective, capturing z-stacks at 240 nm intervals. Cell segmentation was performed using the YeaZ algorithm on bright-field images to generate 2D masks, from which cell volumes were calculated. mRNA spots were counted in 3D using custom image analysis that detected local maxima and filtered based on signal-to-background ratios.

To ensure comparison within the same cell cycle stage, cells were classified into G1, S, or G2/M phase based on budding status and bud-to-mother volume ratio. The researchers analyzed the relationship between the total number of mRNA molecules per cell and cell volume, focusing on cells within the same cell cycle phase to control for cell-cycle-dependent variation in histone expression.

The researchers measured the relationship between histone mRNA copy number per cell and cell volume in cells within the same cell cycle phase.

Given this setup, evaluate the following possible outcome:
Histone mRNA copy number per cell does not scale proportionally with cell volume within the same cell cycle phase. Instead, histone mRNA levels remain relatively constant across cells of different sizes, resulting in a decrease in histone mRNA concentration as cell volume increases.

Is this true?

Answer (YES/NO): YES